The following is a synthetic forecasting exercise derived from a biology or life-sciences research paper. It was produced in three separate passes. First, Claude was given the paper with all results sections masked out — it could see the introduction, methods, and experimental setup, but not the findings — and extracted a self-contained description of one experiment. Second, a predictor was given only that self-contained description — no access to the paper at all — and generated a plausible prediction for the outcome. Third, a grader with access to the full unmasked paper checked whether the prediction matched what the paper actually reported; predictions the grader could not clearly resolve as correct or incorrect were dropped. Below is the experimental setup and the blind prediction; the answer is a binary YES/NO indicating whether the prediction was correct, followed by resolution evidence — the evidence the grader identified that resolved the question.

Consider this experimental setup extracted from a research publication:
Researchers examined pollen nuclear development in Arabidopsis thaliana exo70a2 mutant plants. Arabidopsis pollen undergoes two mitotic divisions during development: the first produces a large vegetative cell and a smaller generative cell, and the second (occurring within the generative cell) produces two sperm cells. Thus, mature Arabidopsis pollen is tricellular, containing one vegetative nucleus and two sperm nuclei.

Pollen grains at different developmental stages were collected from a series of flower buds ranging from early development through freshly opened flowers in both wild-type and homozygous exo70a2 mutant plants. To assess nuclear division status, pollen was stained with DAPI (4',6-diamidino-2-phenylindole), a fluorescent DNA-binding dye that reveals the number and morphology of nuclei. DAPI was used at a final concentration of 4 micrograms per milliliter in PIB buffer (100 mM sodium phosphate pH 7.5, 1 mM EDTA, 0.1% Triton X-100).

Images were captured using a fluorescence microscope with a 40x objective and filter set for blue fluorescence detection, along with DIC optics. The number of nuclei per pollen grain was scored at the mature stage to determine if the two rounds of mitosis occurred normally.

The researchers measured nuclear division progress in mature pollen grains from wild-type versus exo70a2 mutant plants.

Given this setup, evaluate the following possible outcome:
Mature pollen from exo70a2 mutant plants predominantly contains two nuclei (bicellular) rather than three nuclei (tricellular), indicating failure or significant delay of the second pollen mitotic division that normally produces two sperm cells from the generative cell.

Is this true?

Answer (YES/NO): NO